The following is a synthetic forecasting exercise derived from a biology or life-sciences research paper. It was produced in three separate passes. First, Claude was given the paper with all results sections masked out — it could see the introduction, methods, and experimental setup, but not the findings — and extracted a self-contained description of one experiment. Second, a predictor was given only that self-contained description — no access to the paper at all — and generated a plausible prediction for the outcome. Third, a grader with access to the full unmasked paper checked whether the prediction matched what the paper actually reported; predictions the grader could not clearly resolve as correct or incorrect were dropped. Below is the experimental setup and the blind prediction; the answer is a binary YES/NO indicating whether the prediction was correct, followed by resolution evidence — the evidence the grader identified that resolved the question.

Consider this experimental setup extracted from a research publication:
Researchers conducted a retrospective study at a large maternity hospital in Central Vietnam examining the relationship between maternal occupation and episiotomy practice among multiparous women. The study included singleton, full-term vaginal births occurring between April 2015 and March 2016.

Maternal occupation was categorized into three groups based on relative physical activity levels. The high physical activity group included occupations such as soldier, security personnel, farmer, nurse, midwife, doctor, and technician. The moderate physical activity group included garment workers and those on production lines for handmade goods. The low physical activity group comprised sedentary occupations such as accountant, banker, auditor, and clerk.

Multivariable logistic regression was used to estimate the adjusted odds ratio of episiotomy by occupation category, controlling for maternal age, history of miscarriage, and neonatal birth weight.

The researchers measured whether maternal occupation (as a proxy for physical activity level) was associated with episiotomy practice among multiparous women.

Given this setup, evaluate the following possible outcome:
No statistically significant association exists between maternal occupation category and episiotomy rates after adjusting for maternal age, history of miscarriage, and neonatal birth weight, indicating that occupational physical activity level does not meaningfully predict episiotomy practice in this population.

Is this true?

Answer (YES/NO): NO